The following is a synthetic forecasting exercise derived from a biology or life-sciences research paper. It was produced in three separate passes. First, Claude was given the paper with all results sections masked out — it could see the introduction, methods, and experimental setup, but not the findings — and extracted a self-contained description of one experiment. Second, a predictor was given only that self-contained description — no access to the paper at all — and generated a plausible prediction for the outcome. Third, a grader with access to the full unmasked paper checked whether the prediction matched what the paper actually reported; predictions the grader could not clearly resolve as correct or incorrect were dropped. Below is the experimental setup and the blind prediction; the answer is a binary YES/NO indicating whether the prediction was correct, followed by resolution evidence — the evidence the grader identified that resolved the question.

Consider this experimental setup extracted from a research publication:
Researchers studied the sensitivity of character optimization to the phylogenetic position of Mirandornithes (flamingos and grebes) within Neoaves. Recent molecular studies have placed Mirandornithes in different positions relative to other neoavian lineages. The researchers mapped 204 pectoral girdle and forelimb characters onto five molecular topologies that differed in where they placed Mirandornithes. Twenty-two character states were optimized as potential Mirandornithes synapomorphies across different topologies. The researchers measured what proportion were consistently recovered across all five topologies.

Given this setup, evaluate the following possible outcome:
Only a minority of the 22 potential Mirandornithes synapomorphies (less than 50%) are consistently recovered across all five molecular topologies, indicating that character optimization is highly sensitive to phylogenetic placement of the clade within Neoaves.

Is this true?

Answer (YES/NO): YES